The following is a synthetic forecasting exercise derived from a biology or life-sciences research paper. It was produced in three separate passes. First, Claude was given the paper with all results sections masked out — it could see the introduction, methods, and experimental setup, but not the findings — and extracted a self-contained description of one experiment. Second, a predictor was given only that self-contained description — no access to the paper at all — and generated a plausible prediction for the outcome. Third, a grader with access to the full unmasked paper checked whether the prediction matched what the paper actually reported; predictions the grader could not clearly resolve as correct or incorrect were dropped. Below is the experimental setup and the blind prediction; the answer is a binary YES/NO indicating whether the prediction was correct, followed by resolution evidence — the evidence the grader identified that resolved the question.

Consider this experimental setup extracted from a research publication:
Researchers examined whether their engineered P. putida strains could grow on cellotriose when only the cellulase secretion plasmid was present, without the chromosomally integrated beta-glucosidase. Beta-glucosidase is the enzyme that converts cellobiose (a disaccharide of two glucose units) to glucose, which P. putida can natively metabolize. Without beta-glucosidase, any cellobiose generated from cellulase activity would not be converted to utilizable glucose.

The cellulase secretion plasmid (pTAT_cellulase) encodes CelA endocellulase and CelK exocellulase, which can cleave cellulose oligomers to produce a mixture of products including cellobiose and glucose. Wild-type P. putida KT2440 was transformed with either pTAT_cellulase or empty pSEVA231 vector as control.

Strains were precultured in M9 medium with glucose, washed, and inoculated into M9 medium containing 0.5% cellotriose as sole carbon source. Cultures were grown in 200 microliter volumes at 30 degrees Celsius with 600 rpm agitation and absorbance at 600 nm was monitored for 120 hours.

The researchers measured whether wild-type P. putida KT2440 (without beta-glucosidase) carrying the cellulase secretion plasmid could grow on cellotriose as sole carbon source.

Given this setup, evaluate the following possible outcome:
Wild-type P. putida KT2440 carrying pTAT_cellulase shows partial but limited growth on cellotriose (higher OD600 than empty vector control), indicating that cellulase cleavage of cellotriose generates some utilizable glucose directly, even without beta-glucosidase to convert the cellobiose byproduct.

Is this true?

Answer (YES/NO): NO